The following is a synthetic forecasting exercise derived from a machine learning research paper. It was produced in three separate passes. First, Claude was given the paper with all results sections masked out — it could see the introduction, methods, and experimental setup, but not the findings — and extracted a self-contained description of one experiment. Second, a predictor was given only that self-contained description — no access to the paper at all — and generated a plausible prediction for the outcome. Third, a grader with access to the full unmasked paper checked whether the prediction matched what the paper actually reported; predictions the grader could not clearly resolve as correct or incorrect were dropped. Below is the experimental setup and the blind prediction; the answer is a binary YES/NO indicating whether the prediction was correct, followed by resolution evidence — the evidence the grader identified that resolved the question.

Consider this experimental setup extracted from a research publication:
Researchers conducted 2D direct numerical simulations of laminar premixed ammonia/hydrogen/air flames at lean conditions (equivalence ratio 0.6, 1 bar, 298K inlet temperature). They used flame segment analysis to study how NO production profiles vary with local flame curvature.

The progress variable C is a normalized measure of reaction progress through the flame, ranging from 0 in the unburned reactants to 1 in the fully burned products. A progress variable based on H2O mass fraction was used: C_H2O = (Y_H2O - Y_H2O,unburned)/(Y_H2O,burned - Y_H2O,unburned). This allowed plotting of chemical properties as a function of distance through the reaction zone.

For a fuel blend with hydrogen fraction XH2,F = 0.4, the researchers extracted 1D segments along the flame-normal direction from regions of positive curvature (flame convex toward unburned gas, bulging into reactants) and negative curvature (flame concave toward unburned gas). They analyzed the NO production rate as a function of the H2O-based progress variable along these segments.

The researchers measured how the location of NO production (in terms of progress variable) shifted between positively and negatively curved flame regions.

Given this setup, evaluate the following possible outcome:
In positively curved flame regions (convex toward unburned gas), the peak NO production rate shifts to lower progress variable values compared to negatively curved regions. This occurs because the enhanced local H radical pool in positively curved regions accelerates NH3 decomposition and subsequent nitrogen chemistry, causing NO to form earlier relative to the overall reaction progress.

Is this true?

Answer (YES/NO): NO